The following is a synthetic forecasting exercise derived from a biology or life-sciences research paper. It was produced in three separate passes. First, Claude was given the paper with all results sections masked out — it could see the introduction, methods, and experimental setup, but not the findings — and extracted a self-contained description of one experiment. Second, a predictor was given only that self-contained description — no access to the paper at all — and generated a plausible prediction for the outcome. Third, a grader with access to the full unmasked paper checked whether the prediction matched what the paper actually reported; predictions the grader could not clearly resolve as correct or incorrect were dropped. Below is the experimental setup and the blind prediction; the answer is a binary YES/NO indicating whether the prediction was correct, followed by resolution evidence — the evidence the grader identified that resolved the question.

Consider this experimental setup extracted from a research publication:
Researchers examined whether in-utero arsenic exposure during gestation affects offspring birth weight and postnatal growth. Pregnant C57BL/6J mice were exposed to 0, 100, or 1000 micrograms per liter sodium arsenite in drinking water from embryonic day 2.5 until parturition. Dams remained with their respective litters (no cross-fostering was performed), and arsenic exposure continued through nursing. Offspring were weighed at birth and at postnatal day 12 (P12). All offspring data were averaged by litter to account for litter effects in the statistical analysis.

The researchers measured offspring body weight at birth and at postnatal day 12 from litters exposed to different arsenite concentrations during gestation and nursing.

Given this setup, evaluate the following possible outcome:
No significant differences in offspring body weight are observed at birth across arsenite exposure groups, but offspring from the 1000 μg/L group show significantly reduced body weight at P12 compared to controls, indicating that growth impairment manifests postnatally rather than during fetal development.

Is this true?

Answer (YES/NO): NO